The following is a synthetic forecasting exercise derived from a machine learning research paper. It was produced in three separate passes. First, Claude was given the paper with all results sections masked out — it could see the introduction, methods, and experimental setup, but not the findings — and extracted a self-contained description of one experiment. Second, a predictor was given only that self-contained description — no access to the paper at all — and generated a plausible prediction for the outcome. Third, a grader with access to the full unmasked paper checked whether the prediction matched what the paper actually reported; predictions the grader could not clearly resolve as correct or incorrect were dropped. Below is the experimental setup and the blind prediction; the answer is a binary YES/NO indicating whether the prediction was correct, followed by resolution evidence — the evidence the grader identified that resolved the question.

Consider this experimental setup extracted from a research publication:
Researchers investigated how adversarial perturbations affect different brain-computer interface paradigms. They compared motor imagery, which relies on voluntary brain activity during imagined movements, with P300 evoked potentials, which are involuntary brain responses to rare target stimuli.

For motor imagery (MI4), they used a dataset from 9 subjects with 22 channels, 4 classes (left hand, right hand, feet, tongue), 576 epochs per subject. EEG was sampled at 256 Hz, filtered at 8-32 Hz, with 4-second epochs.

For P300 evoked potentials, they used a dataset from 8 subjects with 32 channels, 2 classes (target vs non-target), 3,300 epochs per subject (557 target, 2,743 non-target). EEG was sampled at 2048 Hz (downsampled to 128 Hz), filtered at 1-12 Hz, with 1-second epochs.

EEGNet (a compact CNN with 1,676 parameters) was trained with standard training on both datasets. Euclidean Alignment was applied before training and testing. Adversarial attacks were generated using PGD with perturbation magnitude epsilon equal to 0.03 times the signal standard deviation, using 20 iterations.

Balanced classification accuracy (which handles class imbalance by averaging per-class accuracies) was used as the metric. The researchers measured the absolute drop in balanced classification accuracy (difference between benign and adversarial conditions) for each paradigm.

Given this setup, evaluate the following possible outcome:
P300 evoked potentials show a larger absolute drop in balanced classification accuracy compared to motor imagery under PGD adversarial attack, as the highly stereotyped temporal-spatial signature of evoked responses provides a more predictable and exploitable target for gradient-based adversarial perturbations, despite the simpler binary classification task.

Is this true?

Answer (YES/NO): NO